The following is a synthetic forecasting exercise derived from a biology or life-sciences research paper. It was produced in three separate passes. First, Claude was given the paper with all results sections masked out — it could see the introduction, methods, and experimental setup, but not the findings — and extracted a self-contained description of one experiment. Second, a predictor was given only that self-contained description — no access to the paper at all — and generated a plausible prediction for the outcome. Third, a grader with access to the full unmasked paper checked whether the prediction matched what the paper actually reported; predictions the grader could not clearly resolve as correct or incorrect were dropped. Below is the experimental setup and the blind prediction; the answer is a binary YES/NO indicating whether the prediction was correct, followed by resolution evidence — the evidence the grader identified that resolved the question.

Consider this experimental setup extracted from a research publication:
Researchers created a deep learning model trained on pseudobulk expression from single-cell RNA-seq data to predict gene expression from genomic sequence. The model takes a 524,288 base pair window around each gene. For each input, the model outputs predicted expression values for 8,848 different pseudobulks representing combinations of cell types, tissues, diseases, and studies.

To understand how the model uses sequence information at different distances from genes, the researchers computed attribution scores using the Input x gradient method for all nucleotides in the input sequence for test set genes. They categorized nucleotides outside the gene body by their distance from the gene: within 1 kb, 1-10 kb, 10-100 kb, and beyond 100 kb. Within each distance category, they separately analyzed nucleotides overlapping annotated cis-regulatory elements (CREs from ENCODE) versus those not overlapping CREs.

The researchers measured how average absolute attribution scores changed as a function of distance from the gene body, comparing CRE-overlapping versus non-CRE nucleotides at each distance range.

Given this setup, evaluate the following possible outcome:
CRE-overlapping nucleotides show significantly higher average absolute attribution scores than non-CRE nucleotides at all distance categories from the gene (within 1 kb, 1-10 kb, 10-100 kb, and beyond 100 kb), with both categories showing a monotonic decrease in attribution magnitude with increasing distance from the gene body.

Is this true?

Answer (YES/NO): YES